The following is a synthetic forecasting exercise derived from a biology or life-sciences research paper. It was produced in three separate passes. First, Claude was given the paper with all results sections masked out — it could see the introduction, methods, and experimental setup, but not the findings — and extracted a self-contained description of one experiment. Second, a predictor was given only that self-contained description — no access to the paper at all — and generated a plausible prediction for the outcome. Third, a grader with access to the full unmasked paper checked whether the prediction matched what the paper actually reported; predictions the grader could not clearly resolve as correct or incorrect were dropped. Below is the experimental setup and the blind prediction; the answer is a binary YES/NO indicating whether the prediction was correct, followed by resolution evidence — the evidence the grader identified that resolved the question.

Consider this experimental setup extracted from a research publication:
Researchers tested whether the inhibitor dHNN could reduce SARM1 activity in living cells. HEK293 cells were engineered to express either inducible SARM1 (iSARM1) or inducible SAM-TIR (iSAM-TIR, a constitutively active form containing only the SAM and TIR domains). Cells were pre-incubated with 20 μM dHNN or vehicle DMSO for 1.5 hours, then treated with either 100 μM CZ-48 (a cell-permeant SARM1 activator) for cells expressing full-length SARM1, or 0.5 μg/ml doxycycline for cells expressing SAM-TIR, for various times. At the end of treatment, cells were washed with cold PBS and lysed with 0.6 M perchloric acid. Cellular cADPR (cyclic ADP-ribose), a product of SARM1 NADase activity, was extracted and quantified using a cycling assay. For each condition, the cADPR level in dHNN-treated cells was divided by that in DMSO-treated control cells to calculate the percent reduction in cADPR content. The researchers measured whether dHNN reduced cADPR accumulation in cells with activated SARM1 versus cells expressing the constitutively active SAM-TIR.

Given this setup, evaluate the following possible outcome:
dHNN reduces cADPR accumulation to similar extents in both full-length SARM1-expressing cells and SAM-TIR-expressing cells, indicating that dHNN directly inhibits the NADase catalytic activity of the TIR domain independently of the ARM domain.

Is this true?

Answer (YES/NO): NO